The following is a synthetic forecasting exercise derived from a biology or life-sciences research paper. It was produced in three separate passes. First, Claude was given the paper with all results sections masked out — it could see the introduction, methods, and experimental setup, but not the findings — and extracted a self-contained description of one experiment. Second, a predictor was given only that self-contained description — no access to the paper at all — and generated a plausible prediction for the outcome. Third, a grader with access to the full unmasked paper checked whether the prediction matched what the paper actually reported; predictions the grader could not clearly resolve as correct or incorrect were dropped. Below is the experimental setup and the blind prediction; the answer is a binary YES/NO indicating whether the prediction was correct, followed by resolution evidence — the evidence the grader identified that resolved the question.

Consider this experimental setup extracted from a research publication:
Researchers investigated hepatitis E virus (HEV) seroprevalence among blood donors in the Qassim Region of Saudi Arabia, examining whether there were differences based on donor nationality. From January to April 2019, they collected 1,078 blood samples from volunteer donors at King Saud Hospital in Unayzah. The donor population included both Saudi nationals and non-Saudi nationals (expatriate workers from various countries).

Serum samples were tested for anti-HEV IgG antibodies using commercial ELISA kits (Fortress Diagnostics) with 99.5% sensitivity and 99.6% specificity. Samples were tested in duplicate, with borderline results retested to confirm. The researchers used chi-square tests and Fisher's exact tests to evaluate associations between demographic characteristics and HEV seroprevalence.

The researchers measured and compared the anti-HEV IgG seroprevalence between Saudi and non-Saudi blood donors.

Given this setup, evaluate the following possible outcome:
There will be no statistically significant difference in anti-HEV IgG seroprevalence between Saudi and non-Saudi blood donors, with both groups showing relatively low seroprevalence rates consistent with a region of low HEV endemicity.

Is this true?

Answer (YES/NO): NO